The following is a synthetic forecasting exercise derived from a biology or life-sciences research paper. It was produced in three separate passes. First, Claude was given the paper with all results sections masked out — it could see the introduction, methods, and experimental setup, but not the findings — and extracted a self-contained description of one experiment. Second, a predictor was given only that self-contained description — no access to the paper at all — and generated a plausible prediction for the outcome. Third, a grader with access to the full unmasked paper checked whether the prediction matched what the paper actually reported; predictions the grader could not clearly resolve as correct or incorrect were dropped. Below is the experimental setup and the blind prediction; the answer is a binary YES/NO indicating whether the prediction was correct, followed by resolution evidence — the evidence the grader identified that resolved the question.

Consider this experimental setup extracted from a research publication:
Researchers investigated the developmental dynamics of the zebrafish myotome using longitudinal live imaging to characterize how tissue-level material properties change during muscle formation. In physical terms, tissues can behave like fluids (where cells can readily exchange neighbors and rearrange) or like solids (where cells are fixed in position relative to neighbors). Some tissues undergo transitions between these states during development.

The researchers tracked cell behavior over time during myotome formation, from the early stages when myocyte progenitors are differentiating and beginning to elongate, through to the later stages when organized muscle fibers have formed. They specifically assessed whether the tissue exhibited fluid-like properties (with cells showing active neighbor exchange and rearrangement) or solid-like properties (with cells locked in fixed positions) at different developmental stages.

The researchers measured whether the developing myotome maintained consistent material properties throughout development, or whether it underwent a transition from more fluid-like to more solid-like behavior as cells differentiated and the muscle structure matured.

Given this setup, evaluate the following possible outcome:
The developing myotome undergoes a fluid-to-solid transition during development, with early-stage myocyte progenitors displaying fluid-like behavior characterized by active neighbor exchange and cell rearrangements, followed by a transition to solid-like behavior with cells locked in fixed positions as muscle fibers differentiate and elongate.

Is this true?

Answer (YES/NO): YES